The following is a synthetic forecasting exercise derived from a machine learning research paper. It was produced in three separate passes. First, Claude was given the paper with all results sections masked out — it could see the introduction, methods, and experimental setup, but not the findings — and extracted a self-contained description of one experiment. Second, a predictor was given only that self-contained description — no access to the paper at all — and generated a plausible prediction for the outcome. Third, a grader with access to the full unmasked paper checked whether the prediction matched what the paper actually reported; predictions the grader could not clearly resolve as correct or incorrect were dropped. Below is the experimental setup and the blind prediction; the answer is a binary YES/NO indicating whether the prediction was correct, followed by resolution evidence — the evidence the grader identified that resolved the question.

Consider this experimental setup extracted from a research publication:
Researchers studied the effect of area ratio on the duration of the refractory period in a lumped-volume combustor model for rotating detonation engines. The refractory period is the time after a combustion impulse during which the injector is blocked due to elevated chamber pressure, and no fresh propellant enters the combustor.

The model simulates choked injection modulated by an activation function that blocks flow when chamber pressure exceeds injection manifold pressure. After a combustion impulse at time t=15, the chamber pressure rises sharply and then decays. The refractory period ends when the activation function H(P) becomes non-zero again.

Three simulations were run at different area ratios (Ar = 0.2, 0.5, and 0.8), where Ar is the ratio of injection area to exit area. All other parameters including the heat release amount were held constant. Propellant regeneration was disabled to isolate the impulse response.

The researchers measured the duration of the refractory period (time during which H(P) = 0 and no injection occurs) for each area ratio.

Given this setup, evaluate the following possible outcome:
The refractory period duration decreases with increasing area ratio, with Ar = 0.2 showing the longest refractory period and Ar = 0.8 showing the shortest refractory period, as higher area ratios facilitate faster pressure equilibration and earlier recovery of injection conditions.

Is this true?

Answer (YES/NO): NO